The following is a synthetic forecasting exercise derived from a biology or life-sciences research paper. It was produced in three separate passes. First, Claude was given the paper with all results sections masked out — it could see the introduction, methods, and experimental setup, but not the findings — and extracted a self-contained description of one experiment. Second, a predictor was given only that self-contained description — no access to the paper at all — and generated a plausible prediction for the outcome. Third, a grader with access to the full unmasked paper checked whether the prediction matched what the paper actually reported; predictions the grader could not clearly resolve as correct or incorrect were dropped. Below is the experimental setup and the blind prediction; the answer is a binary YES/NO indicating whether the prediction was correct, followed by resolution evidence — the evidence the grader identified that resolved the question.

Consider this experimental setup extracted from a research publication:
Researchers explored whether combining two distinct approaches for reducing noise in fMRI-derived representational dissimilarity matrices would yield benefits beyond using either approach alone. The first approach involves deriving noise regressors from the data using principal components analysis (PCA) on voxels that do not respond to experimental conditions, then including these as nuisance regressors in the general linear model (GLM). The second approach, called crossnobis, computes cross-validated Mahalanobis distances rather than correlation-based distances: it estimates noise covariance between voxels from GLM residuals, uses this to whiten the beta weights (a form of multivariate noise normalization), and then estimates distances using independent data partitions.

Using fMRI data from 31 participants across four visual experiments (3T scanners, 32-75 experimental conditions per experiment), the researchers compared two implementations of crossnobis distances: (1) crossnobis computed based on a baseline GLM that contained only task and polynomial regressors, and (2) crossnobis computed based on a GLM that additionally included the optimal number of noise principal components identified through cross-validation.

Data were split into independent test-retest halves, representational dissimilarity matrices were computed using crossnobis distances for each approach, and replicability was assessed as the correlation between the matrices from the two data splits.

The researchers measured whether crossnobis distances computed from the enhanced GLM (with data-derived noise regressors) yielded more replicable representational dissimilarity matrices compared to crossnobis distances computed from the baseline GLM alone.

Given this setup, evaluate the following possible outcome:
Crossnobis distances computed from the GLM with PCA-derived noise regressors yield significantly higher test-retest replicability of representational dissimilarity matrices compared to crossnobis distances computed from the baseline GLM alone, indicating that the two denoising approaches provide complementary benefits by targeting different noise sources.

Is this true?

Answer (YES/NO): YES